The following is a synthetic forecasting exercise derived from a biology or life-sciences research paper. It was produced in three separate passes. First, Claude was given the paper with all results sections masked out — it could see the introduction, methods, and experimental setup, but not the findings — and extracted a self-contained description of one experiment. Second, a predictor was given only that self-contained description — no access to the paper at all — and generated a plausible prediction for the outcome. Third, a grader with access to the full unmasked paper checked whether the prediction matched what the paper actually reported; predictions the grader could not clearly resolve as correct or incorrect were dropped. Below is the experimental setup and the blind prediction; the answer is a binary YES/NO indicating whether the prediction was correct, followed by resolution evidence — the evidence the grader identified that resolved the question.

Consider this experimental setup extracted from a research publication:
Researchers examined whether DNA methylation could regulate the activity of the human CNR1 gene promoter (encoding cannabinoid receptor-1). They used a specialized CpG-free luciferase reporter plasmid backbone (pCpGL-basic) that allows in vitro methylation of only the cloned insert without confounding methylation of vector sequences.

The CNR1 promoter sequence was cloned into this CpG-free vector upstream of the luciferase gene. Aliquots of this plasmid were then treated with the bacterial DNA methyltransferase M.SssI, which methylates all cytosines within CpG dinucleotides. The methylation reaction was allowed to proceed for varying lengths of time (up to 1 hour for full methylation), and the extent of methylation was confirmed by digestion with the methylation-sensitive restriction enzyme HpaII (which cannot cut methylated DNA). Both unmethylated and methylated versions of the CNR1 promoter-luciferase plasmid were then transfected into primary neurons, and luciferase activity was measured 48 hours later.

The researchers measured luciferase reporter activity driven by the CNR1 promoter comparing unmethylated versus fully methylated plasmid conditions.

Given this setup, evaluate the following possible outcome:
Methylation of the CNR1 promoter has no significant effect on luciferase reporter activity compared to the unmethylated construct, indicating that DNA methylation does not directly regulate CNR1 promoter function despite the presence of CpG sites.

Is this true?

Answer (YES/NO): NO